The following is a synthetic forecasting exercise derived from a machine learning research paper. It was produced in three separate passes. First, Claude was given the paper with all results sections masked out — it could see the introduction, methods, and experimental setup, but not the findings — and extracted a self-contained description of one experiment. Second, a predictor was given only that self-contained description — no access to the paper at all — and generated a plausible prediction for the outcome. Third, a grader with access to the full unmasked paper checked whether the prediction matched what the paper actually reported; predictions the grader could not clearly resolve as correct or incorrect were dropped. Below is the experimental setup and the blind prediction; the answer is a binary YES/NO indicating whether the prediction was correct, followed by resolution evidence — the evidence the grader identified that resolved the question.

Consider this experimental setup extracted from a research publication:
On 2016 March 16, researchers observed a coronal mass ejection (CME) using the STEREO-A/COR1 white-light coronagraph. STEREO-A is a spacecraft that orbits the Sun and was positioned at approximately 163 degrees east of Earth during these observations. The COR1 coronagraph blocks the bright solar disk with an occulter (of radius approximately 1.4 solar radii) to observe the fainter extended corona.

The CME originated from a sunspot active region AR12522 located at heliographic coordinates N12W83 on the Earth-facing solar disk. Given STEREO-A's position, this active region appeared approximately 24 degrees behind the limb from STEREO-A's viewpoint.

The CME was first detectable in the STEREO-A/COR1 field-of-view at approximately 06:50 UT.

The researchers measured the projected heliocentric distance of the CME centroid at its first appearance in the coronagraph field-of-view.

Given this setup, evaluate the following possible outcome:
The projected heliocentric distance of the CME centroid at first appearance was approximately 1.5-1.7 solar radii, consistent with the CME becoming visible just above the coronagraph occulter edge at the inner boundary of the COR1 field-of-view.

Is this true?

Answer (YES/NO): YES